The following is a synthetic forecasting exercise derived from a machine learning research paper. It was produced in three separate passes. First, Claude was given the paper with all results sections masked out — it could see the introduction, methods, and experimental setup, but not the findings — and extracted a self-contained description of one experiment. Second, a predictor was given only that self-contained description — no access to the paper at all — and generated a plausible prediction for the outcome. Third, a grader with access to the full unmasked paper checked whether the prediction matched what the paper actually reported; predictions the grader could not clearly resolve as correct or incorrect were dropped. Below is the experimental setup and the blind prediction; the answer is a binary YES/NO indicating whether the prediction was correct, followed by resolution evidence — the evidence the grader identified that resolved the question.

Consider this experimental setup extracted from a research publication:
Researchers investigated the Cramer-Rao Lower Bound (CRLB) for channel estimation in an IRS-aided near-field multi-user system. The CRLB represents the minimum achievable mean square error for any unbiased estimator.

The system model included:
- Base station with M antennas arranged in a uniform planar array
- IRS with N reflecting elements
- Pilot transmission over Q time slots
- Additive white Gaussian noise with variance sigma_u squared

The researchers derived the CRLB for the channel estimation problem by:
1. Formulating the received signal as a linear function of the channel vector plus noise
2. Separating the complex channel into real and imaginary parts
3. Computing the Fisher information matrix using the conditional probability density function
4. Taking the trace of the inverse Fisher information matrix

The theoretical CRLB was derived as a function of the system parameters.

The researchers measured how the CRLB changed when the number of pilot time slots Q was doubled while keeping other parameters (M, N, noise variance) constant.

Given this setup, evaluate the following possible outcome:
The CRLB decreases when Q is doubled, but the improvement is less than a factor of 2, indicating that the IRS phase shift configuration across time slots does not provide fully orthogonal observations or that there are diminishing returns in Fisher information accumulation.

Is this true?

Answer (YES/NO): NO